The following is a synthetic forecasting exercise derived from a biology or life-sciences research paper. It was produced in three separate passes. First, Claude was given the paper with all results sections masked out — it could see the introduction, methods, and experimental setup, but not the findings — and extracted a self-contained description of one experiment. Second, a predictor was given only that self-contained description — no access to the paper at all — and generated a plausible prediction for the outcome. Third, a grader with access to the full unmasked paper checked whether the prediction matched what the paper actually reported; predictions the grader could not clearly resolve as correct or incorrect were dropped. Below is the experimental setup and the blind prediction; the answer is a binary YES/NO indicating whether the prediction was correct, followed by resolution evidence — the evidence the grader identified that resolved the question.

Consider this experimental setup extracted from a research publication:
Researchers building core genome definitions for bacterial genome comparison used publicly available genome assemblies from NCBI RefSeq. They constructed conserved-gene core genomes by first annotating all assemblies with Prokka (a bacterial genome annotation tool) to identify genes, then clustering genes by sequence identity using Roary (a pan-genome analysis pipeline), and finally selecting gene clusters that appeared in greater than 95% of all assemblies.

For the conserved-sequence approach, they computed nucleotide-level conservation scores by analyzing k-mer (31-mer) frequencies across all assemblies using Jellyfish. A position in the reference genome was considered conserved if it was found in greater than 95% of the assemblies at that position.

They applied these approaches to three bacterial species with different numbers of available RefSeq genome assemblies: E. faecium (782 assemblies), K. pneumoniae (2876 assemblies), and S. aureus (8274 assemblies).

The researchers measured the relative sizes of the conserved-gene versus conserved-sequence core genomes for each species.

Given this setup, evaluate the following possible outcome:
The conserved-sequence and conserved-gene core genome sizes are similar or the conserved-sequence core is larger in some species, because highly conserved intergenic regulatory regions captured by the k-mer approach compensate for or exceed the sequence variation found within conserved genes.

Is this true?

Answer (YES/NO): YES